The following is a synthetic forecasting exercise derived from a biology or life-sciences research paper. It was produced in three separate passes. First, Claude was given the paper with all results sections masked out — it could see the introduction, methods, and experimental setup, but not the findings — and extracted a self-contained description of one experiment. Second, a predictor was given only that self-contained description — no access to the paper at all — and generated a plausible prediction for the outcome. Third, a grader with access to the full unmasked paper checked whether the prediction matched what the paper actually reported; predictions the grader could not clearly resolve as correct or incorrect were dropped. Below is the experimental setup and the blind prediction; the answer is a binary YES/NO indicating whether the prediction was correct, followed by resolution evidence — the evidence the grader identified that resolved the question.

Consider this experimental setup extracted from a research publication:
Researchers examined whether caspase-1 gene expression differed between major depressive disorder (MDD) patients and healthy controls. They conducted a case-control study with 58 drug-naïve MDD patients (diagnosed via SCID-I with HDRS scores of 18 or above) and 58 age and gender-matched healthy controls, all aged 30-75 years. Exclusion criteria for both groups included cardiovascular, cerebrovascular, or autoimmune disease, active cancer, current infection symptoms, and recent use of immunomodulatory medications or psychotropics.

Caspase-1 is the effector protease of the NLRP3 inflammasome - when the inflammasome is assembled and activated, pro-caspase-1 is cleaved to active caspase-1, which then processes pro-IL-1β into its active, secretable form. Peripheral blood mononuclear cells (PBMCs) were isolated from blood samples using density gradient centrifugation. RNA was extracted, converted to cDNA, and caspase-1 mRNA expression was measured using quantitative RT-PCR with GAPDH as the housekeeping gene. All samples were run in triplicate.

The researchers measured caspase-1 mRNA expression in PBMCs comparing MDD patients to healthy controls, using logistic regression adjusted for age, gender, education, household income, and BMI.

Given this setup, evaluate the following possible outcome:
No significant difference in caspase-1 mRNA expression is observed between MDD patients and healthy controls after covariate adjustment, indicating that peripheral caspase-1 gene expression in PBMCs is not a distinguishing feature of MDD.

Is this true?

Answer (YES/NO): YES